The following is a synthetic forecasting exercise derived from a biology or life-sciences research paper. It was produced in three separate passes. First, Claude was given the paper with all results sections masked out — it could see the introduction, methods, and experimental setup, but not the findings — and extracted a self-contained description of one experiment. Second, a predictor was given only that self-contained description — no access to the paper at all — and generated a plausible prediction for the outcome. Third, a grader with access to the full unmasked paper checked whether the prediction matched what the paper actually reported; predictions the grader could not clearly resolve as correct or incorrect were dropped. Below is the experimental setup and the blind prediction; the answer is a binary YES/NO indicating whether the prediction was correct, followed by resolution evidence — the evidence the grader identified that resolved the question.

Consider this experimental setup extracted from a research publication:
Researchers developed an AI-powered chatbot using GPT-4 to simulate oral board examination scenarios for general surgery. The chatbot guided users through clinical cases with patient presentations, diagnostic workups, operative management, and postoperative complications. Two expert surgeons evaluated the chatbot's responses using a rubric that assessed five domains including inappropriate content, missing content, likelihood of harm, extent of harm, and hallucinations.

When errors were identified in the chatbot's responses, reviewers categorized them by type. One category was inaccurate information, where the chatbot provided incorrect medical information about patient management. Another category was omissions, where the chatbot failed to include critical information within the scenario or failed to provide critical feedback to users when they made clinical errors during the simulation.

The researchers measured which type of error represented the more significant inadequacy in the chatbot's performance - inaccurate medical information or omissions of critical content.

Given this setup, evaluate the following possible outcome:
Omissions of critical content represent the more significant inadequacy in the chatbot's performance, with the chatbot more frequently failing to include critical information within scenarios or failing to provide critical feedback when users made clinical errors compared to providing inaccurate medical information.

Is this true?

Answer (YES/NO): YES